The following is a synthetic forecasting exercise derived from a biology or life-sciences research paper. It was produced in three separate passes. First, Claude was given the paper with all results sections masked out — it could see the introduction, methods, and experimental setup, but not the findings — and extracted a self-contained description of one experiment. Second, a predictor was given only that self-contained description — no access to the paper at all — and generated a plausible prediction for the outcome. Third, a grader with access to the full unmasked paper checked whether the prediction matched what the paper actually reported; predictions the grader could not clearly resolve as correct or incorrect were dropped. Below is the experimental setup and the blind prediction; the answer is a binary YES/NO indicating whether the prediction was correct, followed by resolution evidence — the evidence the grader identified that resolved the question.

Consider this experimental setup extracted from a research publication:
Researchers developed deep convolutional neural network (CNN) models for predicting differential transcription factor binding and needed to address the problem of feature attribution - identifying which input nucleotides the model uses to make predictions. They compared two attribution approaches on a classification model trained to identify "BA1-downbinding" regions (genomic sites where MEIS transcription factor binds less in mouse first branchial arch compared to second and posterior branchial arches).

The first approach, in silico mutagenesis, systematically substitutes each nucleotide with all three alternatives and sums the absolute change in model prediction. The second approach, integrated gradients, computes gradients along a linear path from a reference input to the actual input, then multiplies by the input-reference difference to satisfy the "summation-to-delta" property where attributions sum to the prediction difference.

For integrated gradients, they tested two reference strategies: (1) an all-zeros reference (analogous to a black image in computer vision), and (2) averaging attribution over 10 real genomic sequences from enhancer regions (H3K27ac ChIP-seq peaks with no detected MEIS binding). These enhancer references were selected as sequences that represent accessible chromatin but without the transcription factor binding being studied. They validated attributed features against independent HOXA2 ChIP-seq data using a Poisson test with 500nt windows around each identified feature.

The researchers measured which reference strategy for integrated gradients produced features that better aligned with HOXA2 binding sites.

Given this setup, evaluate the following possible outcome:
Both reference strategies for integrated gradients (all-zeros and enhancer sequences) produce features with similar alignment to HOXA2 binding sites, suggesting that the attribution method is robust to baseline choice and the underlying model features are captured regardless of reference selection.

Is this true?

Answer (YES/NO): NO